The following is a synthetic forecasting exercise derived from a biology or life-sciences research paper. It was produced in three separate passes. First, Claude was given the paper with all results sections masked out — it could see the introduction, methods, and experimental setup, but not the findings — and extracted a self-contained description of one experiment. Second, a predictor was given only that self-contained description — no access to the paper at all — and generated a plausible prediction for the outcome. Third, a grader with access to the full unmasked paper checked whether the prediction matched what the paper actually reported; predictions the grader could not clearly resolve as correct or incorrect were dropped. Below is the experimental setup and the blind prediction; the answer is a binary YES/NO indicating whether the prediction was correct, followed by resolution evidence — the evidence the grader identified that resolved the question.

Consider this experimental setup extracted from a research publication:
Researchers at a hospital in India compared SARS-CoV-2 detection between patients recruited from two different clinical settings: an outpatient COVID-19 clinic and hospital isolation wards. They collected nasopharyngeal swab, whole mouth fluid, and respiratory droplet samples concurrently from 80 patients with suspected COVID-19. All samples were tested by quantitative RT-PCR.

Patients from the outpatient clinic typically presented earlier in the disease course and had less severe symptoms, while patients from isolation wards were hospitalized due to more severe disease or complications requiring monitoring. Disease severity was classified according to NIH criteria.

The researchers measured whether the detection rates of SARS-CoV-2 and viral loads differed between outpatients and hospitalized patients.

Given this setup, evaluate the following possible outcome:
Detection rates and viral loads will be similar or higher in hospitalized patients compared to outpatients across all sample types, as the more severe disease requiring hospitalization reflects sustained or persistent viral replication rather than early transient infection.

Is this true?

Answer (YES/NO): NO